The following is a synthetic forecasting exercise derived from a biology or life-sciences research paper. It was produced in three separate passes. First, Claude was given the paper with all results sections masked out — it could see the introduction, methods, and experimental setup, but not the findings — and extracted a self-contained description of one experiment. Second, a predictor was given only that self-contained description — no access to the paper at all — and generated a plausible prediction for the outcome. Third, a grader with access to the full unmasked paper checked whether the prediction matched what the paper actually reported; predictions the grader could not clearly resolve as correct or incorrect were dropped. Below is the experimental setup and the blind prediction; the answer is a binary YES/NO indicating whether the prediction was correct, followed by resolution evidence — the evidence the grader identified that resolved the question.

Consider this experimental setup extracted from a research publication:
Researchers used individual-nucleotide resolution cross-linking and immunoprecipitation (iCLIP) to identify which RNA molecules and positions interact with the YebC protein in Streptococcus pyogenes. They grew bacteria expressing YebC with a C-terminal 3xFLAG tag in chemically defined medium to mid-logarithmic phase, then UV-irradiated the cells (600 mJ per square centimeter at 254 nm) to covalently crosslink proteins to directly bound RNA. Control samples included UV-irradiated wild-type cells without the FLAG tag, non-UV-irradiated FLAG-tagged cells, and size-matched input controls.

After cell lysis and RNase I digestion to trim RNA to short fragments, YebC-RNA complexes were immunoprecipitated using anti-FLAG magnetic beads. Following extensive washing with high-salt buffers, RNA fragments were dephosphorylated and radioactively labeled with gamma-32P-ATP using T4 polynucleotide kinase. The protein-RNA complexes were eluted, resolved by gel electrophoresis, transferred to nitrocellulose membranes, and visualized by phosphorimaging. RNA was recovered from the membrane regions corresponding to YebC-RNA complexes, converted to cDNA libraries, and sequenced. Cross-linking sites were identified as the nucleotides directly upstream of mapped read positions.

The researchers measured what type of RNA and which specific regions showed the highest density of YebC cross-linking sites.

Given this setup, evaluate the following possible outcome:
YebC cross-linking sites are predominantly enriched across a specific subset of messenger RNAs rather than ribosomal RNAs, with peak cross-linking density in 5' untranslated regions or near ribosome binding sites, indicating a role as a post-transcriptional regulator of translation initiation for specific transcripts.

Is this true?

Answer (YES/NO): NO